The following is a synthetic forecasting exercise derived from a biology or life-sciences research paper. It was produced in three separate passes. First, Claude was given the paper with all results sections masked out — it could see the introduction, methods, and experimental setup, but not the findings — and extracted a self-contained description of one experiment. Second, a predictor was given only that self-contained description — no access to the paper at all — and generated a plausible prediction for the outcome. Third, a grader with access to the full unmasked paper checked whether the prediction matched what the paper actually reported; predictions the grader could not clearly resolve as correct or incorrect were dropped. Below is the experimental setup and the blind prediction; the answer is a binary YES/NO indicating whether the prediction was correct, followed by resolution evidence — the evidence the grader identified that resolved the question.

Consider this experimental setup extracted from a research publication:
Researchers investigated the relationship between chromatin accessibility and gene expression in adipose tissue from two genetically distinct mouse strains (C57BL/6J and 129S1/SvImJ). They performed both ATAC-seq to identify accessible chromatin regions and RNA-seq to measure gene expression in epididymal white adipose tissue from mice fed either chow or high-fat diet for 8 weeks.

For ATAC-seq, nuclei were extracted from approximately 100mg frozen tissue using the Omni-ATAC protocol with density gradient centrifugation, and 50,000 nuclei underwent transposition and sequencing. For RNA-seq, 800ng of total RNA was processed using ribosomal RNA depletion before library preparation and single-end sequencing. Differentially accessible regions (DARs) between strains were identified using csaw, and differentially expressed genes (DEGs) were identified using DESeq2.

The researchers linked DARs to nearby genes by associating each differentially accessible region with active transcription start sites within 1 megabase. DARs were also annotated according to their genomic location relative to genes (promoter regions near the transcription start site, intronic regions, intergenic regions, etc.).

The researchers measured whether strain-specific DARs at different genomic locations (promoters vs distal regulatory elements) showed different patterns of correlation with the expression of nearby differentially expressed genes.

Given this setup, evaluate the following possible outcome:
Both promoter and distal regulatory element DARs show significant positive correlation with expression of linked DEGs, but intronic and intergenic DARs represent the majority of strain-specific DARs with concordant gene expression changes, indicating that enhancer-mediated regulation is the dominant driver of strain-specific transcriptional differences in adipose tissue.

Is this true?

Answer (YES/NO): NO